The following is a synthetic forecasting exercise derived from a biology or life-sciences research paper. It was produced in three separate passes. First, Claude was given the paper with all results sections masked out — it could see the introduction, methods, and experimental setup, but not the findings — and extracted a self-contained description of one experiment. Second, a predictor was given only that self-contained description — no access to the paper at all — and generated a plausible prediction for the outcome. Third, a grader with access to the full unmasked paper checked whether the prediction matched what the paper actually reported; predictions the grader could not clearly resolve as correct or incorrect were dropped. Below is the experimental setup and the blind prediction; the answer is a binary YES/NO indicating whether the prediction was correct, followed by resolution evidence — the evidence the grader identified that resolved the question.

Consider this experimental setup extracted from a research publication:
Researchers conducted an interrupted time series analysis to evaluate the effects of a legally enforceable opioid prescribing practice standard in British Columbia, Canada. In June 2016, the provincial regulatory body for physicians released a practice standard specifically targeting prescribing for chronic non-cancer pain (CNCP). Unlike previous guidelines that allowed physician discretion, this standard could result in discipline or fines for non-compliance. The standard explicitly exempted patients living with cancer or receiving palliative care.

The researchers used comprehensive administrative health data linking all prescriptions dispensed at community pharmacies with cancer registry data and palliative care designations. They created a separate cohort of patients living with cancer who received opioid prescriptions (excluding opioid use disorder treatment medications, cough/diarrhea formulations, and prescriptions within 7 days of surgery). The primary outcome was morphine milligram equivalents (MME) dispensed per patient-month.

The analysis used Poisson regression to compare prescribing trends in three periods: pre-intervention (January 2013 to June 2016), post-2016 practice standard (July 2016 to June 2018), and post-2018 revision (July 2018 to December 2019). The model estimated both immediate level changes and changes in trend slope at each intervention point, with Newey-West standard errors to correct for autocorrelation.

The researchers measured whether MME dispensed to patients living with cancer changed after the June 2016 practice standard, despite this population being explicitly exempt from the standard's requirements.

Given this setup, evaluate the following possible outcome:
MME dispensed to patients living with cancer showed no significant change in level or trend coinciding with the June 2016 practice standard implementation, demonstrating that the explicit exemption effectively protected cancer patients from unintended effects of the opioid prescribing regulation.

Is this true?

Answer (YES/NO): NO